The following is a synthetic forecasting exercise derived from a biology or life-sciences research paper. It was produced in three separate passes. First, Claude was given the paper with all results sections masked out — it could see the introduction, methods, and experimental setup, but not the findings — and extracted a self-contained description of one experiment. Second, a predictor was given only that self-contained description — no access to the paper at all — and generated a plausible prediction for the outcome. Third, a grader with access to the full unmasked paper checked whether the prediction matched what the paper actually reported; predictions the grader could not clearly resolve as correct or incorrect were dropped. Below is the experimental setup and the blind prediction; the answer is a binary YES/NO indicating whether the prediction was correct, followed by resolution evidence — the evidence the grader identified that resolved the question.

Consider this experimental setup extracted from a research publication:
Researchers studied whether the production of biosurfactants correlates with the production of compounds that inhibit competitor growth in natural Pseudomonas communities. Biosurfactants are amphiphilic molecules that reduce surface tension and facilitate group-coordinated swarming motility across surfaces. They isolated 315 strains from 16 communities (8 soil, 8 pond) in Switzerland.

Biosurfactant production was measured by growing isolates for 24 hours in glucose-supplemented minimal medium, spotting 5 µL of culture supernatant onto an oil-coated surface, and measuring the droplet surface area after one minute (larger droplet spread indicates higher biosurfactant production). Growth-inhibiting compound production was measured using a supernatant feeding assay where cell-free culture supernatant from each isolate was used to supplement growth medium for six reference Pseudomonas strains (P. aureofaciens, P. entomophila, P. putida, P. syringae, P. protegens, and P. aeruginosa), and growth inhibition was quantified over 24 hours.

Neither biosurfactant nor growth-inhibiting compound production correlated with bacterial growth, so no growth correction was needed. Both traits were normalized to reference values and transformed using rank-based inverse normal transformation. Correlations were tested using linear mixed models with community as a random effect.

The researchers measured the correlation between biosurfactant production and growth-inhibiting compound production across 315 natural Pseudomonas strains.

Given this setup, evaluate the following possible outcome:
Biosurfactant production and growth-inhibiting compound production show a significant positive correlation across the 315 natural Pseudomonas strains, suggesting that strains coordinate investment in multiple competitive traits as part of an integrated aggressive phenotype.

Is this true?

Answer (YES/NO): NO